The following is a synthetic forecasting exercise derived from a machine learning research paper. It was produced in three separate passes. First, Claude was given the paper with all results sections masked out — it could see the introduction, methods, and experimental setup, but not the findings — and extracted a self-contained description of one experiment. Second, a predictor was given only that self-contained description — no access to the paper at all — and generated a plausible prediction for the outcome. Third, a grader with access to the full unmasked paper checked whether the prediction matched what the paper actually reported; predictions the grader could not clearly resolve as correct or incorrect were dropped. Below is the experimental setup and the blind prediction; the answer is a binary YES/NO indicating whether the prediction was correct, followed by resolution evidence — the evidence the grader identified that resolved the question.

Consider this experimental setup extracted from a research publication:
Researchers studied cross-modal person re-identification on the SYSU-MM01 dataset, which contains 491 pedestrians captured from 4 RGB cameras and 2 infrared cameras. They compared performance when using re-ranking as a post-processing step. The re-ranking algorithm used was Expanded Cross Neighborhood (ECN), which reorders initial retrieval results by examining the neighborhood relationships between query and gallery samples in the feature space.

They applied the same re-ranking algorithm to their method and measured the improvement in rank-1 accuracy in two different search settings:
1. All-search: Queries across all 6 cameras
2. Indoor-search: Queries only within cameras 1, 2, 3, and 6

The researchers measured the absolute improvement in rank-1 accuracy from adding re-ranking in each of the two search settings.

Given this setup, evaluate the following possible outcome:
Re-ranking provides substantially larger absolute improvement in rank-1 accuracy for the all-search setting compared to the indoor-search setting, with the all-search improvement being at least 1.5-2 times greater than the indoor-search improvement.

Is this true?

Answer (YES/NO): NO